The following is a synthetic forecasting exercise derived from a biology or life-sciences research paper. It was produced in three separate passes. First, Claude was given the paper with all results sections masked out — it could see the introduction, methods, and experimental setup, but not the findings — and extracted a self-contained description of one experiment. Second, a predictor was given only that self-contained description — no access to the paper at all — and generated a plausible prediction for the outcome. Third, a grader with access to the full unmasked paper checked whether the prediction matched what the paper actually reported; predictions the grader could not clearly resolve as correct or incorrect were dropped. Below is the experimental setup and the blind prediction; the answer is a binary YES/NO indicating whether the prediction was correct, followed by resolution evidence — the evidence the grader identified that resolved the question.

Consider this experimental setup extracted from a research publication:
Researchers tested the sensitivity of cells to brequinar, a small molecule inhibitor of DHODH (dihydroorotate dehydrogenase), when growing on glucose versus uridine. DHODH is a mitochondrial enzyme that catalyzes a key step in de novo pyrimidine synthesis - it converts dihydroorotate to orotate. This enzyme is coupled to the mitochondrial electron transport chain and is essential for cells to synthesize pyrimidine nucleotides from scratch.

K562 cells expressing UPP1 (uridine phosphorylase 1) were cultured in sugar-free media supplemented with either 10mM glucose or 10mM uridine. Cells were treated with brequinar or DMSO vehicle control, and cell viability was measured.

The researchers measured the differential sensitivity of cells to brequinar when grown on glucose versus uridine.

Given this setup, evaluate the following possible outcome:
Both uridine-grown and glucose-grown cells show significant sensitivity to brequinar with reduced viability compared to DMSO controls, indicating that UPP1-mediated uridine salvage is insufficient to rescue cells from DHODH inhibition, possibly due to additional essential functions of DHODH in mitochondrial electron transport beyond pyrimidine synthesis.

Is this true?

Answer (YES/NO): NO